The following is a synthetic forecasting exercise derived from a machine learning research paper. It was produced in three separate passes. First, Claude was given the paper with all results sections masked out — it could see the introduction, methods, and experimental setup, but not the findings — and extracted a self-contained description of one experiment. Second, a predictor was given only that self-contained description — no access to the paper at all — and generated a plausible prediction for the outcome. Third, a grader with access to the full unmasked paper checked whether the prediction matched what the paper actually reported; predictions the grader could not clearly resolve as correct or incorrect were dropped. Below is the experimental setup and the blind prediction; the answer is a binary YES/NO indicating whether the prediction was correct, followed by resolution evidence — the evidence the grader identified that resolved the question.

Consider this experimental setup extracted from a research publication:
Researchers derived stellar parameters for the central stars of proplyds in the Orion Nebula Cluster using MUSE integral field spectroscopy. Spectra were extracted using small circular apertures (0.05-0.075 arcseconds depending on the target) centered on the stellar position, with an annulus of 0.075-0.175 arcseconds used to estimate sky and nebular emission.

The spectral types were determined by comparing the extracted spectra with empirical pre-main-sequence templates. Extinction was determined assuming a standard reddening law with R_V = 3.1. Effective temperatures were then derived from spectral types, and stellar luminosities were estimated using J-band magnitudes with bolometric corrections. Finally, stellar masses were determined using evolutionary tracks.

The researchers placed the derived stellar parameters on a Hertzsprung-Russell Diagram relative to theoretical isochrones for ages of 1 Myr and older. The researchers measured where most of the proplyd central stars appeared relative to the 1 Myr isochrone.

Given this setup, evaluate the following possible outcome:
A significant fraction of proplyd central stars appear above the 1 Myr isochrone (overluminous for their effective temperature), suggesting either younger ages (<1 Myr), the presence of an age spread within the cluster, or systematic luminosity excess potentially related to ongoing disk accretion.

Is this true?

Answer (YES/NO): YES